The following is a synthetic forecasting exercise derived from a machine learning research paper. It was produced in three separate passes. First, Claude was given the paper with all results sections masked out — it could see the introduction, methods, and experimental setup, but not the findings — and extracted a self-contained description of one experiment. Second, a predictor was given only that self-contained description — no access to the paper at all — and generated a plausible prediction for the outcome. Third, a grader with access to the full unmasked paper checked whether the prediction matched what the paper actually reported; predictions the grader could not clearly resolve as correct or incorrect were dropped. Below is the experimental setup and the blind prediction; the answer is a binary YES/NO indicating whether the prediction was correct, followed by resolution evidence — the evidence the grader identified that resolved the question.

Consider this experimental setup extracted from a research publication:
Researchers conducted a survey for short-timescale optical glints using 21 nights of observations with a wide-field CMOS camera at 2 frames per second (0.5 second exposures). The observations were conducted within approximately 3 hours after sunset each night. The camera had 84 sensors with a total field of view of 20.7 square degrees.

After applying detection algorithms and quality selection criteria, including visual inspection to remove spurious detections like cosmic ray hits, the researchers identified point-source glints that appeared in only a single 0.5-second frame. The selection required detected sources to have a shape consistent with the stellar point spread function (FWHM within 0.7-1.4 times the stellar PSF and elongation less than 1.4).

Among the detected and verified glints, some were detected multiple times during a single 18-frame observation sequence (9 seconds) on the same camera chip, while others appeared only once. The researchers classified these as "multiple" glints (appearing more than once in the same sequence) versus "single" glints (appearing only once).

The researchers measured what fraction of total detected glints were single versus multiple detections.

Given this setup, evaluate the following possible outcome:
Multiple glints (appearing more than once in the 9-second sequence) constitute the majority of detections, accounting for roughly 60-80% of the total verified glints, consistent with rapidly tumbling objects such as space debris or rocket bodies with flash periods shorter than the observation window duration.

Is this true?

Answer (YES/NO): YES